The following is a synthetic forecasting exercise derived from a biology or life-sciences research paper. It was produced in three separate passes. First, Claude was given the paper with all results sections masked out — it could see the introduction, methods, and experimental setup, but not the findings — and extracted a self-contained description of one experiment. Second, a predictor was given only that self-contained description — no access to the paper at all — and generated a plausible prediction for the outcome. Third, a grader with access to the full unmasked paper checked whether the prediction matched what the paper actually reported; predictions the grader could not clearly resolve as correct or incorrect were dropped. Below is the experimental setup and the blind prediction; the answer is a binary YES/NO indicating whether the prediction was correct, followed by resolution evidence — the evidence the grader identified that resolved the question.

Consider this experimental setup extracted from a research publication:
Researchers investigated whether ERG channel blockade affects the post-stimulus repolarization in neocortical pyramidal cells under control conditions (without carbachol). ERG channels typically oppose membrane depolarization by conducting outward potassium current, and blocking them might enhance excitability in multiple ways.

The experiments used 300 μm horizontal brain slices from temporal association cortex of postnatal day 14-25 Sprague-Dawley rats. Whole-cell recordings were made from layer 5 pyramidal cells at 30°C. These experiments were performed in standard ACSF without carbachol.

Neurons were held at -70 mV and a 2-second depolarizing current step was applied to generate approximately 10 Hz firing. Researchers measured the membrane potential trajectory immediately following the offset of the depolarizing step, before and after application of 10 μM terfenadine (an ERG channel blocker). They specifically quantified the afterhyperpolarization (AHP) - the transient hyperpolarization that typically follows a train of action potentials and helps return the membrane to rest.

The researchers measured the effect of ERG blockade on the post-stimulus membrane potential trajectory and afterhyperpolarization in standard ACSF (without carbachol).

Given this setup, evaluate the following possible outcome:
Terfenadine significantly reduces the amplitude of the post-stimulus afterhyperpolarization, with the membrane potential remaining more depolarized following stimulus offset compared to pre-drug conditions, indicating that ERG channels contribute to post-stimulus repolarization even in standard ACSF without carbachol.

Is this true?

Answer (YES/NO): YES